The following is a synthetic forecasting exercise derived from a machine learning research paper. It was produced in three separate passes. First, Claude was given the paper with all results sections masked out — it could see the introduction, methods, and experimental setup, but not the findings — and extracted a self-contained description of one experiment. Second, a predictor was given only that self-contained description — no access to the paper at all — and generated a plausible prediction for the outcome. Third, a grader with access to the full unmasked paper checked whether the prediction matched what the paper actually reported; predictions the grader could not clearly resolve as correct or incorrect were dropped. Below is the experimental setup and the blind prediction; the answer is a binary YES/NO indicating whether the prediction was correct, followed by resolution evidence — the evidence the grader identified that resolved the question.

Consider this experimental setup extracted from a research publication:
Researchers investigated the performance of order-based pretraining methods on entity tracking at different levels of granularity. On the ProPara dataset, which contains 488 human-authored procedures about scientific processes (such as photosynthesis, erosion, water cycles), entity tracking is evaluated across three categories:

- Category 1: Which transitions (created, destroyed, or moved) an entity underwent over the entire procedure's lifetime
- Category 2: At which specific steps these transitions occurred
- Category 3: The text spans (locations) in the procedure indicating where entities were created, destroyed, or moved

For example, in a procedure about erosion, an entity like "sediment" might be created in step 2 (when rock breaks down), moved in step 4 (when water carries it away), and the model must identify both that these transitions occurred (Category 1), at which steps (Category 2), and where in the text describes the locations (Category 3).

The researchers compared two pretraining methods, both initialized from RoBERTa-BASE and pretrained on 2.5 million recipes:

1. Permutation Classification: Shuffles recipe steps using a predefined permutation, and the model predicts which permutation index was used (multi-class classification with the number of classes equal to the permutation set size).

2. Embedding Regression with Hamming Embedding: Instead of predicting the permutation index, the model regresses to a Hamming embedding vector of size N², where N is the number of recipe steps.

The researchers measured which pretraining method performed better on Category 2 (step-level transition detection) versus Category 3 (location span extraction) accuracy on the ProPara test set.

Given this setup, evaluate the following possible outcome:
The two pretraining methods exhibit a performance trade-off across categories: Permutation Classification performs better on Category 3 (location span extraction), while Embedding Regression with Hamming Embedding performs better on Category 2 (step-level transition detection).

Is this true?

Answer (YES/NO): NO